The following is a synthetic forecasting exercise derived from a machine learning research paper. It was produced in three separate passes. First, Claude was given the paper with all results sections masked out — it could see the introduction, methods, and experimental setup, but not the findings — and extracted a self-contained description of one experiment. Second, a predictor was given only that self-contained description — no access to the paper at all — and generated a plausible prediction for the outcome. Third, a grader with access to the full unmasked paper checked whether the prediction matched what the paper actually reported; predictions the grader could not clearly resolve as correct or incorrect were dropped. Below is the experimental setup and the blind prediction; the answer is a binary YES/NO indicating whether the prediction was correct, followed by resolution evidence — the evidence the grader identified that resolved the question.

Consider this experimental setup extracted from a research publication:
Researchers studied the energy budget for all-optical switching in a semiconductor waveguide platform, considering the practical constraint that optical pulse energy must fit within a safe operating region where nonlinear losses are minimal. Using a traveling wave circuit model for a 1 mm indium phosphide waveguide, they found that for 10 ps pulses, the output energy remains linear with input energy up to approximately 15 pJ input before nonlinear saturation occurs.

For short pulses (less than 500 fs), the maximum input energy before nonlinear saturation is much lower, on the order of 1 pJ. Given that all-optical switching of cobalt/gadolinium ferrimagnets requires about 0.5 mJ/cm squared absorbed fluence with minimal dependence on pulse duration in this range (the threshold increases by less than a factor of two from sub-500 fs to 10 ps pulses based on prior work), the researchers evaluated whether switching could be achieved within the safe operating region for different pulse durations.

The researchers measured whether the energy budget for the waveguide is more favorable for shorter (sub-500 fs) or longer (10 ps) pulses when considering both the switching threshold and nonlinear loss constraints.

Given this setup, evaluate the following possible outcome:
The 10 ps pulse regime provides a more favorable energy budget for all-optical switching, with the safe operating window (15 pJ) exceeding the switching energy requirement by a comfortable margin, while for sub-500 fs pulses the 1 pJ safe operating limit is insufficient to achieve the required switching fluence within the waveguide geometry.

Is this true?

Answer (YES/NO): NO